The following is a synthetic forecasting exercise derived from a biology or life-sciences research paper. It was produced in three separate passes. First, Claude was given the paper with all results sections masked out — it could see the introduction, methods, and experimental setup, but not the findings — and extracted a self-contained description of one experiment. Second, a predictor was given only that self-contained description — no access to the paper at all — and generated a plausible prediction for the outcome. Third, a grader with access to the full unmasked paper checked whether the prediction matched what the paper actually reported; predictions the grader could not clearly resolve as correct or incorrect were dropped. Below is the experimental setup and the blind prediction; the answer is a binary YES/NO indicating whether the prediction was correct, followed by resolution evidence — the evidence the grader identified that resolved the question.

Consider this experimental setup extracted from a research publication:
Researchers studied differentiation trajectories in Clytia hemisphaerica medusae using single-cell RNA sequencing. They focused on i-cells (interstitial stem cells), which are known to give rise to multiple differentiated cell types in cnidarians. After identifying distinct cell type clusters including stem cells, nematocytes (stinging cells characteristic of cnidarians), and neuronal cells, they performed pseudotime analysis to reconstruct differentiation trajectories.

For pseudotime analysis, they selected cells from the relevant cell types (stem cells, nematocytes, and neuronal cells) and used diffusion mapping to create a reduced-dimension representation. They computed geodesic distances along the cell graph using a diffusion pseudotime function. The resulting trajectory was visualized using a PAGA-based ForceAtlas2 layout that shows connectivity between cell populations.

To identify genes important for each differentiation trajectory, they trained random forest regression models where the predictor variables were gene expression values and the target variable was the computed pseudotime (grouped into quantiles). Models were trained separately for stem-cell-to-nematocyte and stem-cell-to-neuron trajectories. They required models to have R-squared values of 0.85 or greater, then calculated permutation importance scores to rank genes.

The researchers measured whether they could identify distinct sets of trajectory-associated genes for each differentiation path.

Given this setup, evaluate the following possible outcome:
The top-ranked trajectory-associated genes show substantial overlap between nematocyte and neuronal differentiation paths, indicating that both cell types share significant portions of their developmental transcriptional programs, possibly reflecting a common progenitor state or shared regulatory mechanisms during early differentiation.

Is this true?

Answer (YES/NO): NO